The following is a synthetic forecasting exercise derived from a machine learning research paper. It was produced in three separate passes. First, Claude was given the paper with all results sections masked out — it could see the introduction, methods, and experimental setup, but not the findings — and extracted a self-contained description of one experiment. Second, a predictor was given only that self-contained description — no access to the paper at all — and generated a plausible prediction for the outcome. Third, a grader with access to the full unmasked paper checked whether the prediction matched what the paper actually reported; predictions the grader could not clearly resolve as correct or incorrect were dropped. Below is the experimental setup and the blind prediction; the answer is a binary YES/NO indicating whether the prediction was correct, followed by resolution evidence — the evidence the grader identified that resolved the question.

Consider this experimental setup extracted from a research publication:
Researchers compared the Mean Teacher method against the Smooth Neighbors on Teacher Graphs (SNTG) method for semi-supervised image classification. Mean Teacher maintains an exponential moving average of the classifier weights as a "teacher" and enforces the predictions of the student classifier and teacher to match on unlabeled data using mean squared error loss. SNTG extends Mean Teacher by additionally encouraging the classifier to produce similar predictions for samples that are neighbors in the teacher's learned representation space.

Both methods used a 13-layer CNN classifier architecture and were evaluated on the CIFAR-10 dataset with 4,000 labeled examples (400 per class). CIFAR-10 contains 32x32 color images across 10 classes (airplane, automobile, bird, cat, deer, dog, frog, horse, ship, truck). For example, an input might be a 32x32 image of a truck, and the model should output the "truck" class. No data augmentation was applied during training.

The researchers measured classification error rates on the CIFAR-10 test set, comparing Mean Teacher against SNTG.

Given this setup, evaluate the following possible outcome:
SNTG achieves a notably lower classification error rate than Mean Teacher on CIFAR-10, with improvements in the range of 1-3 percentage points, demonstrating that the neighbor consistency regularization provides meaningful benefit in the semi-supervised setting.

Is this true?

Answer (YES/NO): NO